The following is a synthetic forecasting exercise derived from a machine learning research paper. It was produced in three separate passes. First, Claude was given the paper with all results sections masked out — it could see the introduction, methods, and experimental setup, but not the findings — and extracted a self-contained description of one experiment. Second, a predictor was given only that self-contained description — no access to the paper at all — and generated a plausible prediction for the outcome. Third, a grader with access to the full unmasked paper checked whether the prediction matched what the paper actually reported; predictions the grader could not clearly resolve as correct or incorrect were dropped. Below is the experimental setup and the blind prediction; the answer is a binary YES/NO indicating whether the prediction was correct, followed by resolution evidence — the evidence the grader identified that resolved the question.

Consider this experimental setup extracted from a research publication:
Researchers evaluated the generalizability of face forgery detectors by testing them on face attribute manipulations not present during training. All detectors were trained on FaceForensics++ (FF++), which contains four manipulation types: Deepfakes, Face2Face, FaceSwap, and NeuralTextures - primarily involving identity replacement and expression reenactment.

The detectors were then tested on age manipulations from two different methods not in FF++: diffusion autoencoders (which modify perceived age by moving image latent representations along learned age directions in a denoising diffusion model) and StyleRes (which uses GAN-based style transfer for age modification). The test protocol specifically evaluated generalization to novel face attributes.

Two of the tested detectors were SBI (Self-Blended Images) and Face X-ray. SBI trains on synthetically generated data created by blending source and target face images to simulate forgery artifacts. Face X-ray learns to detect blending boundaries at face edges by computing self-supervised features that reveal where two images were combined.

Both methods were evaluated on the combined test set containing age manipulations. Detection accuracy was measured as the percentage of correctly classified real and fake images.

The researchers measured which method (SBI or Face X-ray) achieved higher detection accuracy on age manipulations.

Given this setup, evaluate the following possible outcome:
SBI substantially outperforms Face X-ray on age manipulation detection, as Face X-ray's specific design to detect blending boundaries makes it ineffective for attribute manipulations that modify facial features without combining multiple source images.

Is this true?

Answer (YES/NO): NO